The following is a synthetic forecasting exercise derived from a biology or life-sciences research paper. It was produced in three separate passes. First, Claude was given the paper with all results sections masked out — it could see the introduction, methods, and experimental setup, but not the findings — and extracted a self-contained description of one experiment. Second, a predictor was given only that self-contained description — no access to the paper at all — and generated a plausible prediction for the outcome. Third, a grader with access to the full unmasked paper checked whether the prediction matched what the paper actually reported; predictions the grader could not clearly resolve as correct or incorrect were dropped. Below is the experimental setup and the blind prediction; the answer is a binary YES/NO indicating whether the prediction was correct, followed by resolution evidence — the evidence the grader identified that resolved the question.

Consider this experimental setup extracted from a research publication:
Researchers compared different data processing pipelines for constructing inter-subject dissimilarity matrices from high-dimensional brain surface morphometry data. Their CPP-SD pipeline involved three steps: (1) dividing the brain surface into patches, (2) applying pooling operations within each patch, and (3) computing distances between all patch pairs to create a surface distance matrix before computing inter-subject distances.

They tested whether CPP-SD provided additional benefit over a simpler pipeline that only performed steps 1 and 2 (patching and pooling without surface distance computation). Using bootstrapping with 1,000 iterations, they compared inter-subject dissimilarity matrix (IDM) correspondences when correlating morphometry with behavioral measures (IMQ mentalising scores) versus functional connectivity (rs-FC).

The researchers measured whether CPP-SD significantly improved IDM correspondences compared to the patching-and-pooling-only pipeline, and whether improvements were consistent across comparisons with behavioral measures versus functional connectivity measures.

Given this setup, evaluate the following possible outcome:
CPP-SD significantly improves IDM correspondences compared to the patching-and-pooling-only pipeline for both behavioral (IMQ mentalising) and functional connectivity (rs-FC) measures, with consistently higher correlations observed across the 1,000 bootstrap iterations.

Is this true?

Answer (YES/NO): NO